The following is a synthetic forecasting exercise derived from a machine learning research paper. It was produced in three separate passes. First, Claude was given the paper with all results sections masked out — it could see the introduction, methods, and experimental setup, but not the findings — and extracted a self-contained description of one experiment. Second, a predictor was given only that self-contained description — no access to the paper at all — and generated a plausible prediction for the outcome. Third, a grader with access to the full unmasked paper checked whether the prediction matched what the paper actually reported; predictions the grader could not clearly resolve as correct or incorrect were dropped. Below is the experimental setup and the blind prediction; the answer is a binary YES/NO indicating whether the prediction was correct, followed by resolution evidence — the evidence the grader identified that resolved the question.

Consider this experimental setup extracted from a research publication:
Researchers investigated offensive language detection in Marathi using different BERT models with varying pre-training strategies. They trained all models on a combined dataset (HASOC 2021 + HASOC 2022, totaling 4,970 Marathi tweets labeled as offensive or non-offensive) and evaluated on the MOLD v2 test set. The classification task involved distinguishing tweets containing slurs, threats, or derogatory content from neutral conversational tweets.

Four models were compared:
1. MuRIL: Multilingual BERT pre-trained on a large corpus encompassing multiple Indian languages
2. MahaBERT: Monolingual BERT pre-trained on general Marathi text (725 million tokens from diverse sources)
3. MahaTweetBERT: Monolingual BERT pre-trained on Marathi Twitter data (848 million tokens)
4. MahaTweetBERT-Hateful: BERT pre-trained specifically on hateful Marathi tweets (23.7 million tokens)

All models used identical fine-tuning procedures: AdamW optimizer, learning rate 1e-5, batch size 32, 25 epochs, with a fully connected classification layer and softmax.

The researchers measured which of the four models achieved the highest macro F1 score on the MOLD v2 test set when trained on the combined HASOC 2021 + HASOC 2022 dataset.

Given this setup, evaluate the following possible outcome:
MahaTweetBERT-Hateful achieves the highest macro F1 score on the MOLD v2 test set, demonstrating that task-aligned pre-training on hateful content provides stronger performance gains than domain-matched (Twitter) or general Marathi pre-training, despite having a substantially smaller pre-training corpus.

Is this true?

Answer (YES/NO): NO